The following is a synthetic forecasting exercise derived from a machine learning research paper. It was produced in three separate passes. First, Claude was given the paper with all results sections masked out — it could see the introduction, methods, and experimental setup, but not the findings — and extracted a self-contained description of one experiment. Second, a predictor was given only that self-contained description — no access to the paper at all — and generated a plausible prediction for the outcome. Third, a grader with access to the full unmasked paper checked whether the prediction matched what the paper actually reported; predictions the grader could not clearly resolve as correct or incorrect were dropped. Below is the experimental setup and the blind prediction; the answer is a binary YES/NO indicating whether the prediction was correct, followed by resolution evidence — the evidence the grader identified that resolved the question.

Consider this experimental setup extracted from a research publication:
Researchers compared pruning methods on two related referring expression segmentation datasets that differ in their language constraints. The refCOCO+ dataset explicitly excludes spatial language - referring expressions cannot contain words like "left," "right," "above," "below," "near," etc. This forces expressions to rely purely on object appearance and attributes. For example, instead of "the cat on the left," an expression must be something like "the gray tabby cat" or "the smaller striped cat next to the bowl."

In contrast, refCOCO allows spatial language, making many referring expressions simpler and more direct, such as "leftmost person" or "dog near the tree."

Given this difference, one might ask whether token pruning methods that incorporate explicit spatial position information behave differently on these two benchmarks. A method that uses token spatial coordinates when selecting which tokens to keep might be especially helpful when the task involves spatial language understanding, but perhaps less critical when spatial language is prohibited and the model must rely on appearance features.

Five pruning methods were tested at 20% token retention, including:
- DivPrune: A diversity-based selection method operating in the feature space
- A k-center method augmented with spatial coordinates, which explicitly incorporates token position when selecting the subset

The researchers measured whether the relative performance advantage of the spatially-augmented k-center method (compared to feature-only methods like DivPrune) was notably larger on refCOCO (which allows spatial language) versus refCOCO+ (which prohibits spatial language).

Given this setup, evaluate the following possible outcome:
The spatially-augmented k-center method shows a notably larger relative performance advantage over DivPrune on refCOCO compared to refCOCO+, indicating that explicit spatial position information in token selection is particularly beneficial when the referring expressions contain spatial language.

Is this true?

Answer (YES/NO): NO